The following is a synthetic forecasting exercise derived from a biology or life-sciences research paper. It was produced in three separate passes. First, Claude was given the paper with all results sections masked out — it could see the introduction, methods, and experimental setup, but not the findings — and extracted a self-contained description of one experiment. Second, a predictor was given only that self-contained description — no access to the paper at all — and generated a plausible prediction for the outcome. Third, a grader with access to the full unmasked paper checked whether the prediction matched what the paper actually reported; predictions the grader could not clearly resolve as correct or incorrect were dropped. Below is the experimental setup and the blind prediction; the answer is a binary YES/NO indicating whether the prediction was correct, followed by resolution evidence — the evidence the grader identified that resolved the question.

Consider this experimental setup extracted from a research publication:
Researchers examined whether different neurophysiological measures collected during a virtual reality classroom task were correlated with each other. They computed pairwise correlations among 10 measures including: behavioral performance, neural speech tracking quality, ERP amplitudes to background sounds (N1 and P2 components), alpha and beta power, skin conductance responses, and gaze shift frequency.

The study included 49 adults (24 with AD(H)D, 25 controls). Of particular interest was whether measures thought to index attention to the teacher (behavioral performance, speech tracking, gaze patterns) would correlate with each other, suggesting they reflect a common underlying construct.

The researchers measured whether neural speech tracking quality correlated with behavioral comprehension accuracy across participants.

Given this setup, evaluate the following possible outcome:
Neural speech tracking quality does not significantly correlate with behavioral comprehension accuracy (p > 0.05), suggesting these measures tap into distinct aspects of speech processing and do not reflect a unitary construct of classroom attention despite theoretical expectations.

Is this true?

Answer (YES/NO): YES